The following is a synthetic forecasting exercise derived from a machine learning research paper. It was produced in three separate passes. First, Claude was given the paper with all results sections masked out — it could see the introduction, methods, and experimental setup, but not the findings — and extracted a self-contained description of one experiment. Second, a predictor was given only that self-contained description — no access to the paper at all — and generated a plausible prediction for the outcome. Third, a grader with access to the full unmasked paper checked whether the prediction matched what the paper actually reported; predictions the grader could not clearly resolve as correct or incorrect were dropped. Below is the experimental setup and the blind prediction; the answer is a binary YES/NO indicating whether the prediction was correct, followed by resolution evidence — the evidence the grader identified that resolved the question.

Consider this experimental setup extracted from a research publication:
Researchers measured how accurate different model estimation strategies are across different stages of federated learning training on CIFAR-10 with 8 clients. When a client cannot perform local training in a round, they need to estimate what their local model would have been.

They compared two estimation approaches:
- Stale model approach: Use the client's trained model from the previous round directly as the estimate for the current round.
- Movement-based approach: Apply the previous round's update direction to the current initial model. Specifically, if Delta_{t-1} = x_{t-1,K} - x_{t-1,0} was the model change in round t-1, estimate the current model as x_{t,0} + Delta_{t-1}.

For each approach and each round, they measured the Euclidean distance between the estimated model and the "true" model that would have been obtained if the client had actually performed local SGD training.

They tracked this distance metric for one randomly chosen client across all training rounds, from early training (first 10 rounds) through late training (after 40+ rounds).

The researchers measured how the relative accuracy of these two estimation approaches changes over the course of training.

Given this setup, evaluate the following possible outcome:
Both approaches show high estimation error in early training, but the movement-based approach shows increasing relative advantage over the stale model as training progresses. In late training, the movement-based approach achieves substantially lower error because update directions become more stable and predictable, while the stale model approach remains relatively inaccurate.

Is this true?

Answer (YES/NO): NO